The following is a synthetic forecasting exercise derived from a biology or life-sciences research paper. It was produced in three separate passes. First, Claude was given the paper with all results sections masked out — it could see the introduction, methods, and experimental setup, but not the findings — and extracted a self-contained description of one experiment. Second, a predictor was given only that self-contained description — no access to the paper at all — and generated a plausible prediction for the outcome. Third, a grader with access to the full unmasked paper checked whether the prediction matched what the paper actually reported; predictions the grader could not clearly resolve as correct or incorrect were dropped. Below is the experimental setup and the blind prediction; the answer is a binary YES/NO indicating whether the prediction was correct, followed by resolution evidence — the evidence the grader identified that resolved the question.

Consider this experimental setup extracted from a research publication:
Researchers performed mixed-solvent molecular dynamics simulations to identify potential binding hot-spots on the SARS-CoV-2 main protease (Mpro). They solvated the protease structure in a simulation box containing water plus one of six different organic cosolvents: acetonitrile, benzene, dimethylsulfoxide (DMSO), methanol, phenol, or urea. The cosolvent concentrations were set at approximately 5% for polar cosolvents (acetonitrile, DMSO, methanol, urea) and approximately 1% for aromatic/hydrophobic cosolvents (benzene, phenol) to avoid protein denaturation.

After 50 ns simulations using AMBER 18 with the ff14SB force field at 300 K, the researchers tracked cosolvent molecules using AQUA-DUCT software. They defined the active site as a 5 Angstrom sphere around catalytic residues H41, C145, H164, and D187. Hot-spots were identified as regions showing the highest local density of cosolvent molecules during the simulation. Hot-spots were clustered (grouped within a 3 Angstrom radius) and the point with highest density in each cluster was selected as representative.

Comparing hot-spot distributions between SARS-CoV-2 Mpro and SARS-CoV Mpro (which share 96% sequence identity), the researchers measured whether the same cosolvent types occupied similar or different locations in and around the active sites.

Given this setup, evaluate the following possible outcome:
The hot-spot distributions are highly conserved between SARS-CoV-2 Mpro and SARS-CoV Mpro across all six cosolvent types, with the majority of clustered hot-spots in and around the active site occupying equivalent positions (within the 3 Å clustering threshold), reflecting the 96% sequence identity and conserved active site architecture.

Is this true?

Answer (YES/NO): NO